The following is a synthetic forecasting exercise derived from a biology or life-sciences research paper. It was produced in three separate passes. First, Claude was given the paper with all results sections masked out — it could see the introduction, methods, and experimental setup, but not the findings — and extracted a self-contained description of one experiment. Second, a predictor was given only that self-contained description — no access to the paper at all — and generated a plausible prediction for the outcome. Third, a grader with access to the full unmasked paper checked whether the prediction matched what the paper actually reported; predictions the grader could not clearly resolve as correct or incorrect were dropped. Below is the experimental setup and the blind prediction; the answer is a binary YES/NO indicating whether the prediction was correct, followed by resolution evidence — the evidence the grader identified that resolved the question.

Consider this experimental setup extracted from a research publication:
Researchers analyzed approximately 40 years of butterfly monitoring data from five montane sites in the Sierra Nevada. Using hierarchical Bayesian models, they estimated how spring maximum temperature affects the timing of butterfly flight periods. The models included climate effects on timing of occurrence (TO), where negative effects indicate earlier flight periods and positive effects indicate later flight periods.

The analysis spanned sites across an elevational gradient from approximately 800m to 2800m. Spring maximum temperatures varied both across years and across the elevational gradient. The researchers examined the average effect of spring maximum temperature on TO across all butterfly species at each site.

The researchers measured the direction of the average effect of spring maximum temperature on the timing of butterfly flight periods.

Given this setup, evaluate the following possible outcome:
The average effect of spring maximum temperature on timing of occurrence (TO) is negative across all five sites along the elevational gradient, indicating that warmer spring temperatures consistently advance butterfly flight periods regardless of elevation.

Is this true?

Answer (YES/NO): YES